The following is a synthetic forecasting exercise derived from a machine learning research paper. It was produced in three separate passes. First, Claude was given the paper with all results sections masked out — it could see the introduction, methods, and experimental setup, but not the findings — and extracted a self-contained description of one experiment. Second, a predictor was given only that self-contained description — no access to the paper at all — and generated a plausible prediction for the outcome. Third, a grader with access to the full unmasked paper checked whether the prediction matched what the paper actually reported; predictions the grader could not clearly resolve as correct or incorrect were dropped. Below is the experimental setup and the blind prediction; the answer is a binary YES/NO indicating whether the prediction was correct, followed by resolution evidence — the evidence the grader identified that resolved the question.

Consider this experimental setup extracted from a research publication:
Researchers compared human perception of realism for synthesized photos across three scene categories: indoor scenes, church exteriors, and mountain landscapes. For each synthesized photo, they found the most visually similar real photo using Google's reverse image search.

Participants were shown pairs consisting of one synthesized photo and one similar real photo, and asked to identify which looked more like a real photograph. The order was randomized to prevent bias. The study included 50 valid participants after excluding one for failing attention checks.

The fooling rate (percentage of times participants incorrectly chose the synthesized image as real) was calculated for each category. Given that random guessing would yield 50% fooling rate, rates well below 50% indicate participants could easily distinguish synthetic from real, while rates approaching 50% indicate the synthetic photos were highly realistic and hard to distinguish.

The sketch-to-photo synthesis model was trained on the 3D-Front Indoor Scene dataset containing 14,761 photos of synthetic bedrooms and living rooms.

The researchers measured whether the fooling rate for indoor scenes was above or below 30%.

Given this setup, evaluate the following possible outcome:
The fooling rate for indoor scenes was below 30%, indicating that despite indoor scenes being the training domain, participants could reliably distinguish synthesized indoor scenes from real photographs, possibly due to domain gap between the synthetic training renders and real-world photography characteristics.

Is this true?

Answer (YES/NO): YES